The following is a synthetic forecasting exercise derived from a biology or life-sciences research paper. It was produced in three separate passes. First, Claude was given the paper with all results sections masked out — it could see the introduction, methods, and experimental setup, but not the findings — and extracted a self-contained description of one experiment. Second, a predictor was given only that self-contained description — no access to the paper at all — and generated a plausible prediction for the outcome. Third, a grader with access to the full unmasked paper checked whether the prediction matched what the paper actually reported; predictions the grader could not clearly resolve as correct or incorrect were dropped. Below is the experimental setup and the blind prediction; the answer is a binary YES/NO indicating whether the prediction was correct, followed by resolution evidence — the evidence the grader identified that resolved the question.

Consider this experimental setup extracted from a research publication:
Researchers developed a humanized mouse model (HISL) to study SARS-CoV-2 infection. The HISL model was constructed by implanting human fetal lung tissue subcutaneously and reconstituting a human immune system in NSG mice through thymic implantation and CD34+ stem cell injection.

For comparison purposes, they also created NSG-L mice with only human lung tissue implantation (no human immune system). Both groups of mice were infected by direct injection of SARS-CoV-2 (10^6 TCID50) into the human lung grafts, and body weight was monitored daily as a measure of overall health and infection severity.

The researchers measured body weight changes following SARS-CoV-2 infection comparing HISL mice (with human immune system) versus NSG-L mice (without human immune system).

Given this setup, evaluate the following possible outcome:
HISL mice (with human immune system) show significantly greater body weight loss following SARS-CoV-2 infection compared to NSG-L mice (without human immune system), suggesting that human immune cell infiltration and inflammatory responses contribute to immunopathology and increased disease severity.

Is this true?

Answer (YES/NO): YES